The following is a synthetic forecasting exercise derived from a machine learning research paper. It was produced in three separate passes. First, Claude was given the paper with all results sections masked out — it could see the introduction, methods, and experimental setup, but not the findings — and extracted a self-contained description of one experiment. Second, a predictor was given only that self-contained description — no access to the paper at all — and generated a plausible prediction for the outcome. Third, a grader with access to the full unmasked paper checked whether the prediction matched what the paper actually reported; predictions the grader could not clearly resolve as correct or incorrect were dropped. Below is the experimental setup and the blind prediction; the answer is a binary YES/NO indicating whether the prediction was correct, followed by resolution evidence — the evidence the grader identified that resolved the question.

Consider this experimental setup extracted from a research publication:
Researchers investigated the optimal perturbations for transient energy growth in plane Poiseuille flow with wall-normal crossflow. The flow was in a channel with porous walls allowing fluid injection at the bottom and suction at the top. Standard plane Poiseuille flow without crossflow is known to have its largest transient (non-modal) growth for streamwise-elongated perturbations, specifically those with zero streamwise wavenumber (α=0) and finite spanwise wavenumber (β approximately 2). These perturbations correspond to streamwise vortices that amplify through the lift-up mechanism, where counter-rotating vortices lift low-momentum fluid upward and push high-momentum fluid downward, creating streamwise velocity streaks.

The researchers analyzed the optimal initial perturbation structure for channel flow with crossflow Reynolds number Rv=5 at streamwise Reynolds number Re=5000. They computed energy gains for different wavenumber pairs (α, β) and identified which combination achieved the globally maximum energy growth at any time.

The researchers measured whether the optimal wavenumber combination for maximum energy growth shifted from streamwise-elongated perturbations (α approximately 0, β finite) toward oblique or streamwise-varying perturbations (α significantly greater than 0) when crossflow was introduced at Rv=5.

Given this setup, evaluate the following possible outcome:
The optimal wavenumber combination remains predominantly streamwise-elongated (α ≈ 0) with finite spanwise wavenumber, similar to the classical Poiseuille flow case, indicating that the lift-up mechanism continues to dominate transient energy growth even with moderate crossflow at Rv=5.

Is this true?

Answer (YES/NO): NO